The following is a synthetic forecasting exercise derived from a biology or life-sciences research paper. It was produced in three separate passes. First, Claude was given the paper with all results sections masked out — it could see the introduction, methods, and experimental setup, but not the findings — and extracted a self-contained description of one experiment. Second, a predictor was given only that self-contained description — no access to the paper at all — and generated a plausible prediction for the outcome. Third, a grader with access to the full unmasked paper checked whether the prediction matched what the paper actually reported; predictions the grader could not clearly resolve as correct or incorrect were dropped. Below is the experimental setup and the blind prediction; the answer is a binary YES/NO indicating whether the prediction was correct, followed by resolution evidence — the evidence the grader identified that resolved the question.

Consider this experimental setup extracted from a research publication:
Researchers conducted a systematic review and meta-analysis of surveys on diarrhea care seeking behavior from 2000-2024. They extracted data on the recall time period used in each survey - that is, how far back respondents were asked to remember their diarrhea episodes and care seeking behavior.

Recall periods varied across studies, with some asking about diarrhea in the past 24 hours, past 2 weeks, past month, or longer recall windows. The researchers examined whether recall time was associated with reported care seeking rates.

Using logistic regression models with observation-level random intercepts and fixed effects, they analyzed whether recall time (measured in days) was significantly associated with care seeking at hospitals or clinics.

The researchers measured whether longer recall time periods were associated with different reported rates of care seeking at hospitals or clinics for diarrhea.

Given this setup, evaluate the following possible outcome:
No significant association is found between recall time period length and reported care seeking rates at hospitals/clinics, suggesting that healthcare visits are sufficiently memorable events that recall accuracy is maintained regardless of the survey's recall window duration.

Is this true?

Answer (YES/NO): NO